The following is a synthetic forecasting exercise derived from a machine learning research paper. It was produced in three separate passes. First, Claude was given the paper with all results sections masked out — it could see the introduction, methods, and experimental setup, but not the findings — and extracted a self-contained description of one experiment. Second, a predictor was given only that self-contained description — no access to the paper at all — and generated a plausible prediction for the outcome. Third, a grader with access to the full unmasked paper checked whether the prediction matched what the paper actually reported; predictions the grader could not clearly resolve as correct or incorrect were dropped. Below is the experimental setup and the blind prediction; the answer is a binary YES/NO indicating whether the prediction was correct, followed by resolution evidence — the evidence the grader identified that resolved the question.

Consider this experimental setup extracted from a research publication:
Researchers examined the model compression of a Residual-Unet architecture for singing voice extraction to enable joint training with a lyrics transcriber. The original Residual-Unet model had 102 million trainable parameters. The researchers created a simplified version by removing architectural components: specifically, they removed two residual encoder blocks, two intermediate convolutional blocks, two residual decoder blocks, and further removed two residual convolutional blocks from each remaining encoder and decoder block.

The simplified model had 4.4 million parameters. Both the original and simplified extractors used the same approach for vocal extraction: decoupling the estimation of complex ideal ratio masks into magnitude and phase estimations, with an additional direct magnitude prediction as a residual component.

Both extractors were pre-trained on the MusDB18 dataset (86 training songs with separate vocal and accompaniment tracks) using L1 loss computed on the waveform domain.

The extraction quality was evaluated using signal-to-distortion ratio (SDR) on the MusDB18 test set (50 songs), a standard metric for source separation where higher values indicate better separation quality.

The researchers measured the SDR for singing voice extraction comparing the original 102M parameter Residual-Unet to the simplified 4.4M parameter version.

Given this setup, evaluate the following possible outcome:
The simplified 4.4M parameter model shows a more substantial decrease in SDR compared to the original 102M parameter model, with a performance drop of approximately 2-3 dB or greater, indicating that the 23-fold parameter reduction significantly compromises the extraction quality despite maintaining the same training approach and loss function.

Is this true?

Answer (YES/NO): NO